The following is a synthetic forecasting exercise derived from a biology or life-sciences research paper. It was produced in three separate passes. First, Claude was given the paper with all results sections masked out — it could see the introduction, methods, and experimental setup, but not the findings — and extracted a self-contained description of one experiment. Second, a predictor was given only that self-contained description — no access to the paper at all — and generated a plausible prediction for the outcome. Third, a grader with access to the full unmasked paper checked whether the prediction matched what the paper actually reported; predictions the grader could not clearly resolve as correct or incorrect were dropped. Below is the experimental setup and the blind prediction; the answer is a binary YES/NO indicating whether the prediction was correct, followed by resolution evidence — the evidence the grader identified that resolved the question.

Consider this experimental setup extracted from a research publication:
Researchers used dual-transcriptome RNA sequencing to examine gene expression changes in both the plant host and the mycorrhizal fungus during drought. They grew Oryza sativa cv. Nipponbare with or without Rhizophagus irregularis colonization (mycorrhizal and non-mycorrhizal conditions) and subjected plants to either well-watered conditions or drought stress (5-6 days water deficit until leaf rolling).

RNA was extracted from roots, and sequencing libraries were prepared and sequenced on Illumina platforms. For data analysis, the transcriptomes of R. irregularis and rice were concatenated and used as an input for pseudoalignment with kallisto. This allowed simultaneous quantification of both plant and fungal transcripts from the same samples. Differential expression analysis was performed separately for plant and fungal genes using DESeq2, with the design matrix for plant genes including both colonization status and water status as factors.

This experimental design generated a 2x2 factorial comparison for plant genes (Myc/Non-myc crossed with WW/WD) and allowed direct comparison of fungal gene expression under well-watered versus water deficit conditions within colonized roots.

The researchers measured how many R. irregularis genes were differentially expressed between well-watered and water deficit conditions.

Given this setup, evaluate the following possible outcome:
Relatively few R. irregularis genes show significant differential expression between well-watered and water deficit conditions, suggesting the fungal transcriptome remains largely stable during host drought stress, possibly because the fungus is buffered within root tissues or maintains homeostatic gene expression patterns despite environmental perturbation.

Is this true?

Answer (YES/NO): NO